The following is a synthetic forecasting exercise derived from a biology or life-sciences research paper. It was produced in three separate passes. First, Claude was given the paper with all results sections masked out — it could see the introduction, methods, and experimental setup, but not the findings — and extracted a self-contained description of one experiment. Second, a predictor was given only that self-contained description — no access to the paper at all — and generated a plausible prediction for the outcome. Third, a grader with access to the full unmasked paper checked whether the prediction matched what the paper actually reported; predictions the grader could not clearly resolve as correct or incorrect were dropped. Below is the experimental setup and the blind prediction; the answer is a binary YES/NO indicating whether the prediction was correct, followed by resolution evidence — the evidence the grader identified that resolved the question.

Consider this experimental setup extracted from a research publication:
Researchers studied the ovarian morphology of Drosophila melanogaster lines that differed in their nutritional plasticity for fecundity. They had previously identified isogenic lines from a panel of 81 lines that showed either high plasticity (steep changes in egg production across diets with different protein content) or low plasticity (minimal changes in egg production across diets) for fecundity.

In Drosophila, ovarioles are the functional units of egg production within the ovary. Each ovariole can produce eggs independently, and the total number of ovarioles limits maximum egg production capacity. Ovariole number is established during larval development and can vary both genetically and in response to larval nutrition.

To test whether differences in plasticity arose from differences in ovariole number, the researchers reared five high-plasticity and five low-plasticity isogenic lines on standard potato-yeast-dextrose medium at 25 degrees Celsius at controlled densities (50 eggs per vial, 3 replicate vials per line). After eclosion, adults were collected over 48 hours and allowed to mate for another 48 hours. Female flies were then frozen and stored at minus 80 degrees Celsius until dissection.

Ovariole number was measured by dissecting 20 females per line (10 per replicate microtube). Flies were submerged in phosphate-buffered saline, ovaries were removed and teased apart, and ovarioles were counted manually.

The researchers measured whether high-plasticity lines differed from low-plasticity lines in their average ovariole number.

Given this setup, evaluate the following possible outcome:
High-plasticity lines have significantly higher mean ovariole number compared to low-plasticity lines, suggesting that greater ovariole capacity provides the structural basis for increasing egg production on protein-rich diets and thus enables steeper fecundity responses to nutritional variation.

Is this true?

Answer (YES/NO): NO